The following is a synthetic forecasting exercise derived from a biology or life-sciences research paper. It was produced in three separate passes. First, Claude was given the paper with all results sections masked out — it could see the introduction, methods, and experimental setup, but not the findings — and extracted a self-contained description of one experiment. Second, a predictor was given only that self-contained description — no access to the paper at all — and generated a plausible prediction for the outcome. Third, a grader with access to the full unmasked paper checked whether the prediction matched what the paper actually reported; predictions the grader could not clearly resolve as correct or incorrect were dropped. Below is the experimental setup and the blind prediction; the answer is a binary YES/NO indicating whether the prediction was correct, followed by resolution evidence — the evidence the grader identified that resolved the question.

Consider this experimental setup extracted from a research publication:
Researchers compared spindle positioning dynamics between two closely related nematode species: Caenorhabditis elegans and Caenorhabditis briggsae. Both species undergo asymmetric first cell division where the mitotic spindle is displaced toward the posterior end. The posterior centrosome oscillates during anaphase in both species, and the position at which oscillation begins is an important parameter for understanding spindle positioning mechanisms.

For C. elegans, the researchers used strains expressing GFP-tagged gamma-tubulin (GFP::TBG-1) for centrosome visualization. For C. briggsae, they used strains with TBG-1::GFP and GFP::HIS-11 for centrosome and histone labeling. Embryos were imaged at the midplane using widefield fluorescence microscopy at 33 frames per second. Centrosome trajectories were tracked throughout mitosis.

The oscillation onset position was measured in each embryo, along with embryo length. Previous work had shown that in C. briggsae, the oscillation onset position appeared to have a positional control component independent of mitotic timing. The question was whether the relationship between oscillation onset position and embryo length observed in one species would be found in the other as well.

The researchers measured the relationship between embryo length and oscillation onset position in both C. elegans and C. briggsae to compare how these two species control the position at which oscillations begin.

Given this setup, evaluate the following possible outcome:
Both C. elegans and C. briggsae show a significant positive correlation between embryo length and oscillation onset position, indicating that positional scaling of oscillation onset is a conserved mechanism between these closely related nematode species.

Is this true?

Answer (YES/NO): NO